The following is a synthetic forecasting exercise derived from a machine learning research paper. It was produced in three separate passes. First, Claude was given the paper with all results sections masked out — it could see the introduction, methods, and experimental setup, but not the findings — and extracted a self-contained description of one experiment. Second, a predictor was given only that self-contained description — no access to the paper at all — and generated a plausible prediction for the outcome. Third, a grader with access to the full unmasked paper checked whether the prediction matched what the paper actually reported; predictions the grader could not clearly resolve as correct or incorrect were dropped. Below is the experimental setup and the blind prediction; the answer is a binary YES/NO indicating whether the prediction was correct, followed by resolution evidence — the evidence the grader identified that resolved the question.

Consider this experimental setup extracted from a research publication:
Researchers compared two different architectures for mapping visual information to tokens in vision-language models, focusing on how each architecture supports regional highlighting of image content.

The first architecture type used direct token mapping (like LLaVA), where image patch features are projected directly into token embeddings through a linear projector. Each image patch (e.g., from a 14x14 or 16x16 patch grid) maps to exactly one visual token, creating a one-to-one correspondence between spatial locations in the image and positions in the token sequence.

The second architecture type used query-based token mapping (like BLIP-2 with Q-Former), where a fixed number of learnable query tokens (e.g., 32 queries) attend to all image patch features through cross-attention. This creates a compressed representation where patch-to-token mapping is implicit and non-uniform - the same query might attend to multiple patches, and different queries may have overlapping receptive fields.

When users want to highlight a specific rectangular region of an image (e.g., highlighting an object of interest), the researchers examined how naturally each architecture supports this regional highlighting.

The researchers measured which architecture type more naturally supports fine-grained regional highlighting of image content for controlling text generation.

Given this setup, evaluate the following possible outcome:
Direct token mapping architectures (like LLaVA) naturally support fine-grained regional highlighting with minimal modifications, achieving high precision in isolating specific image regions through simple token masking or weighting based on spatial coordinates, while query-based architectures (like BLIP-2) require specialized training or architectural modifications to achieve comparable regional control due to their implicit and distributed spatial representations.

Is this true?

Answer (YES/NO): NO